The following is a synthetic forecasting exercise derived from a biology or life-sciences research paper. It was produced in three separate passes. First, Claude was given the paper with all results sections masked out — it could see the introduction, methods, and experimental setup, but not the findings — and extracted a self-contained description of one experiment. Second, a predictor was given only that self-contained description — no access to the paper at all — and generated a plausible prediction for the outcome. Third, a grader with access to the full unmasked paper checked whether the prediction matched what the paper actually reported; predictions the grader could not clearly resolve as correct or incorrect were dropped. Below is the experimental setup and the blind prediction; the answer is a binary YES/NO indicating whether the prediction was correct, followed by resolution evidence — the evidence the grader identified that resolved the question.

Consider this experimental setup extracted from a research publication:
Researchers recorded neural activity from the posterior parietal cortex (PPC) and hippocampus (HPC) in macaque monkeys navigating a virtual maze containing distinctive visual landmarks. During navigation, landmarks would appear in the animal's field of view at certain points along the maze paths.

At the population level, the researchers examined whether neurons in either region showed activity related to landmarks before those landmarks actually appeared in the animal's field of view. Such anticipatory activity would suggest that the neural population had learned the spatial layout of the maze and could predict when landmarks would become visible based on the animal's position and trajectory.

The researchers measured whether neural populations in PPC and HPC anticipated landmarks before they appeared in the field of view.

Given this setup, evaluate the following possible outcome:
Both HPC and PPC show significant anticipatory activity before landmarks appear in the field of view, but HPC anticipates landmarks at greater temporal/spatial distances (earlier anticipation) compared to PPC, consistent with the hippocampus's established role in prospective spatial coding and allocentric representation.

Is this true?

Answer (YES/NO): NO